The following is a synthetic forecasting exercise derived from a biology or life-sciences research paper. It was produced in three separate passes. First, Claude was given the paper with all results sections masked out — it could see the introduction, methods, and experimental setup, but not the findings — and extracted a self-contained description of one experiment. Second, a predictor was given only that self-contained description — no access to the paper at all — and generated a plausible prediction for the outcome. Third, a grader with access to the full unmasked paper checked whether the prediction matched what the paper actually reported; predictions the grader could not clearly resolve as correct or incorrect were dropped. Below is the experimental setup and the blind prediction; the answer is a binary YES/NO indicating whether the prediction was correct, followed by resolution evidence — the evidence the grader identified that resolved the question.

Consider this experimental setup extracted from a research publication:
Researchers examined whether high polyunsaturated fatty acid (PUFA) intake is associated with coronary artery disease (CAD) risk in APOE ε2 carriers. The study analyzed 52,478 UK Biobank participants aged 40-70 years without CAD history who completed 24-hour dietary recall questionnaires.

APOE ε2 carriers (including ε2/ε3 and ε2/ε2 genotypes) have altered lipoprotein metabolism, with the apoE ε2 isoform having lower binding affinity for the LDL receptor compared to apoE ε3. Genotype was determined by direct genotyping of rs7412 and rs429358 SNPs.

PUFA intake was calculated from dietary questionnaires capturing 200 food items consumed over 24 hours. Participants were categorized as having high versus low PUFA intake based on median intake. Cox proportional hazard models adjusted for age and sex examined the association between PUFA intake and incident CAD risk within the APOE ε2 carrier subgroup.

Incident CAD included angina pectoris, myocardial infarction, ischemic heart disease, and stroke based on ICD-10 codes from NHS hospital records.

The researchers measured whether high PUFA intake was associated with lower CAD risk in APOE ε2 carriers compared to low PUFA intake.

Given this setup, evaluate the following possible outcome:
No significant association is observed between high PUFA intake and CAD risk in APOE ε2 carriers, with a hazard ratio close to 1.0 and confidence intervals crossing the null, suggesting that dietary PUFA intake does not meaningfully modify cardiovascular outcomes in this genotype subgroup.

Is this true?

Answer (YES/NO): YES